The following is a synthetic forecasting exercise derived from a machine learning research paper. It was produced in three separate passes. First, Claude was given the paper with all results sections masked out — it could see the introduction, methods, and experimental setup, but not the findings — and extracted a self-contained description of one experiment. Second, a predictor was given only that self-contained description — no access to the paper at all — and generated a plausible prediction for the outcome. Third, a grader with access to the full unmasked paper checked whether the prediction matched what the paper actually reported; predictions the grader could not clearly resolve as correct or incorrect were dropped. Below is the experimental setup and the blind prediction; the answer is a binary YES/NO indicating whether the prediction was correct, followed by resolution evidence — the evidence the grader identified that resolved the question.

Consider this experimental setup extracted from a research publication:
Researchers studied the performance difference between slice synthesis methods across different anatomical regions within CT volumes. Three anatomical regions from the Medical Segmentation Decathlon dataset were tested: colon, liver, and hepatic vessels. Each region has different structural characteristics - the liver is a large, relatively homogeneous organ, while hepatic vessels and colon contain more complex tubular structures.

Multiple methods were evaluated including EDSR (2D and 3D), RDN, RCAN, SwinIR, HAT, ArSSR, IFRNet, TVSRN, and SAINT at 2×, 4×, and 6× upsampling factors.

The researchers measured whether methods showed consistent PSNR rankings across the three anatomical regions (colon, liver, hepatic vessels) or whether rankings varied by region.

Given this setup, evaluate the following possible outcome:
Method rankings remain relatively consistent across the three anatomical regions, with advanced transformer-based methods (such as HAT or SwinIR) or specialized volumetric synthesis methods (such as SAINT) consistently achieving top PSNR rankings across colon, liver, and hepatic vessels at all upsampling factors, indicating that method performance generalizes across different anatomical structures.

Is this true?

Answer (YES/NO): NO